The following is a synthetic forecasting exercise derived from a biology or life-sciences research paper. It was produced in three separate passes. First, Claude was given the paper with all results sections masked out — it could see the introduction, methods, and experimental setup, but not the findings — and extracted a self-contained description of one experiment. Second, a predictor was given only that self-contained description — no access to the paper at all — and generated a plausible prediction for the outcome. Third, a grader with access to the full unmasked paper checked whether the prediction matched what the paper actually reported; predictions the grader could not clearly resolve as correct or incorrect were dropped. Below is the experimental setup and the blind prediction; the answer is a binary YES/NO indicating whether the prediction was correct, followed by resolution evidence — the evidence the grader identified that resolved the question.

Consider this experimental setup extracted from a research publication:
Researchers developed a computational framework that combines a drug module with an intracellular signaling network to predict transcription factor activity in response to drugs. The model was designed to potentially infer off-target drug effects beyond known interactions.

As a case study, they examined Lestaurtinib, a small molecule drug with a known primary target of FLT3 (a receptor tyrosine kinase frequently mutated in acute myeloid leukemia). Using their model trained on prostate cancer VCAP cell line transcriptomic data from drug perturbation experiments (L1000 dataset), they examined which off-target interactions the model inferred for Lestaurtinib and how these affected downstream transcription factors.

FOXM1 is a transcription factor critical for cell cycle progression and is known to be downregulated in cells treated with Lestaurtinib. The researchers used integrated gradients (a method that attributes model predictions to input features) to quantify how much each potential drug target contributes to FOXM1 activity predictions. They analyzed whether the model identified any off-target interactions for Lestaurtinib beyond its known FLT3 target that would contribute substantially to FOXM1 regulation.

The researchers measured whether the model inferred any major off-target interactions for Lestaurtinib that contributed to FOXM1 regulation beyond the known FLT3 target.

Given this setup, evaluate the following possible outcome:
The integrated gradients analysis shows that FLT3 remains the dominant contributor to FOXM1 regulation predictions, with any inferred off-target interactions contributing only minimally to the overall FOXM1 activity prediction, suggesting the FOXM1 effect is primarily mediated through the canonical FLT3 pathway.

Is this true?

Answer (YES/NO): NO